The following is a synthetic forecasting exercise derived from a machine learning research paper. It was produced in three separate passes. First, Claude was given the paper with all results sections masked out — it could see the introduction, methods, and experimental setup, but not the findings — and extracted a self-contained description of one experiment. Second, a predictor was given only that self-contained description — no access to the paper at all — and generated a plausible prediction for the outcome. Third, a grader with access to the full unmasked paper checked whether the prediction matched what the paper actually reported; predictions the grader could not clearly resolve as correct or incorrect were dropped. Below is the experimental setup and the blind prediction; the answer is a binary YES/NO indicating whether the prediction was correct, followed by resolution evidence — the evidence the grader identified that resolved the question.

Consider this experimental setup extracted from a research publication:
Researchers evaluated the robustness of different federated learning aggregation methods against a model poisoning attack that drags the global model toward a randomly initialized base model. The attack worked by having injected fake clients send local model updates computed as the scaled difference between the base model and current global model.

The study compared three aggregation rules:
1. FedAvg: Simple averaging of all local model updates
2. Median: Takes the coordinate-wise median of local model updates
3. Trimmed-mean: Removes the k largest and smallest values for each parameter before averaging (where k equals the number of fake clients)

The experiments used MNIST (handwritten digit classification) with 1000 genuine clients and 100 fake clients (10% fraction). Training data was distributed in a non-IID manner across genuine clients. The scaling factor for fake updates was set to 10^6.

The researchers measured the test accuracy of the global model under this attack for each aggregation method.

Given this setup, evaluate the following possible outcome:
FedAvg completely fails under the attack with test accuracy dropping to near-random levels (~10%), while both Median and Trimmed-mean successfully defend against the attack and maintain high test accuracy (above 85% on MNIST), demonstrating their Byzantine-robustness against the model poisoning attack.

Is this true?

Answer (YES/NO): NO